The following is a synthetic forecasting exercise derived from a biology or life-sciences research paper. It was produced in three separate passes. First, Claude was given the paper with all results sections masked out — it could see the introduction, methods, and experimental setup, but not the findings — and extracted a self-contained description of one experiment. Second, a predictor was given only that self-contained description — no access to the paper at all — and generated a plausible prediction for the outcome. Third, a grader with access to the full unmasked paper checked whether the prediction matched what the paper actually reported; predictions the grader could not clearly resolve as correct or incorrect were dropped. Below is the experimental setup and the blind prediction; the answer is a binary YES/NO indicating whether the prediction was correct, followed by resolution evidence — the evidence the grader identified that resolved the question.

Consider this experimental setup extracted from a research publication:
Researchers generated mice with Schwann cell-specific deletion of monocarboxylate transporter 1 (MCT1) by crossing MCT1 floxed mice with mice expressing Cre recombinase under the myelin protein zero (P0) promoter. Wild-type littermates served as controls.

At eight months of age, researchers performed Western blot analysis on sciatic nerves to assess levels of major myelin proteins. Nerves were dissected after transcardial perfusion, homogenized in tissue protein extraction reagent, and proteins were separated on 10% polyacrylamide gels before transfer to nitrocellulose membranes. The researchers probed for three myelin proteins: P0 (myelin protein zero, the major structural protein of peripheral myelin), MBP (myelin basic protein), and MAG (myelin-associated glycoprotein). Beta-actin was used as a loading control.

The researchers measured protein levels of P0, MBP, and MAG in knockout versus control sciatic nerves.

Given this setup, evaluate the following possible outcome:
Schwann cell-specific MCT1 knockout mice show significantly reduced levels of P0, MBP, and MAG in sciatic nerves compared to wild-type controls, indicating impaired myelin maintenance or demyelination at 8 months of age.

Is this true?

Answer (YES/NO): NO